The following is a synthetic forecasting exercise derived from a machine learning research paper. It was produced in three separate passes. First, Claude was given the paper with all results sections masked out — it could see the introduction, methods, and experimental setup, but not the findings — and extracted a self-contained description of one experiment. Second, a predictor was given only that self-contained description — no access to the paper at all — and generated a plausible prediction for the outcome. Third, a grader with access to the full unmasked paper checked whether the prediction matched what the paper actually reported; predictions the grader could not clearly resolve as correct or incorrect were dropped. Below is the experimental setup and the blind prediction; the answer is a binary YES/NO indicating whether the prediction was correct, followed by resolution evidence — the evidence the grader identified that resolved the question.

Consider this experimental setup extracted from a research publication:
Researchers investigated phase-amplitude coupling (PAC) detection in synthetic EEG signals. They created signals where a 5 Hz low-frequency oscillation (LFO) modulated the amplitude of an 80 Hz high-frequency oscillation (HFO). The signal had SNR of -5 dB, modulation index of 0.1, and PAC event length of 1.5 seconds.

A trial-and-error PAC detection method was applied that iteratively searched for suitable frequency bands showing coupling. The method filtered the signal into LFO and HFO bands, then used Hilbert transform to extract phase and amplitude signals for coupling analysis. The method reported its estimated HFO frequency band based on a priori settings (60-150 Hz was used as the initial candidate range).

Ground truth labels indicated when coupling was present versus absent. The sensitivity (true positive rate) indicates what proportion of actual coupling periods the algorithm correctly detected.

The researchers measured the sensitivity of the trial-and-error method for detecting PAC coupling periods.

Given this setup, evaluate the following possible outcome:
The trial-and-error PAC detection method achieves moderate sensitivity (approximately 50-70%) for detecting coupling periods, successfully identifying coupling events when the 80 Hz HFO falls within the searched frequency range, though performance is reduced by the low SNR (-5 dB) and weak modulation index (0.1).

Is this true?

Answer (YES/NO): NO